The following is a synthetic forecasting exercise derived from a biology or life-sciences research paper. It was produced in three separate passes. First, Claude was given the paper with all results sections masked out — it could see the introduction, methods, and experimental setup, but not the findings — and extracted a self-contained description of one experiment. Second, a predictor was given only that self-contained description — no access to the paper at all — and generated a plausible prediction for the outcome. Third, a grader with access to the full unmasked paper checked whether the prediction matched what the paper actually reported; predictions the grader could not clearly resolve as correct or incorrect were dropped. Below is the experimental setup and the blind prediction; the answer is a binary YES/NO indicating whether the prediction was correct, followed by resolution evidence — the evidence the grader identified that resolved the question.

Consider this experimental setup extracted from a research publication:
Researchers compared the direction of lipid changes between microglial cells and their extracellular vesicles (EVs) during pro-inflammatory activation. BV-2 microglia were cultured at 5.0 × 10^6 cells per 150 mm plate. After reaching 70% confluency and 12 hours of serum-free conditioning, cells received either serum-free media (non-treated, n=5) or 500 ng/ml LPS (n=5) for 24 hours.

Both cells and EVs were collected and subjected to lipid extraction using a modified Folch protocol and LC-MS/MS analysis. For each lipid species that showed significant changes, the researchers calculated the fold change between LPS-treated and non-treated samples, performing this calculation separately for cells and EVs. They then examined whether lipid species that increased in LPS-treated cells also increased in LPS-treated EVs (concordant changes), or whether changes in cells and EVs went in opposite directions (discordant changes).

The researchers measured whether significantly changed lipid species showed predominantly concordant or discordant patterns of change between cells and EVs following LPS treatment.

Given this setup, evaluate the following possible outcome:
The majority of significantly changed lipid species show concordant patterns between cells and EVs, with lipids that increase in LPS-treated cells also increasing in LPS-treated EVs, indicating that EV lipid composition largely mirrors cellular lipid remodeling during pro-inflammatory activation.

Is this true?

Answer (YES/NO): NO